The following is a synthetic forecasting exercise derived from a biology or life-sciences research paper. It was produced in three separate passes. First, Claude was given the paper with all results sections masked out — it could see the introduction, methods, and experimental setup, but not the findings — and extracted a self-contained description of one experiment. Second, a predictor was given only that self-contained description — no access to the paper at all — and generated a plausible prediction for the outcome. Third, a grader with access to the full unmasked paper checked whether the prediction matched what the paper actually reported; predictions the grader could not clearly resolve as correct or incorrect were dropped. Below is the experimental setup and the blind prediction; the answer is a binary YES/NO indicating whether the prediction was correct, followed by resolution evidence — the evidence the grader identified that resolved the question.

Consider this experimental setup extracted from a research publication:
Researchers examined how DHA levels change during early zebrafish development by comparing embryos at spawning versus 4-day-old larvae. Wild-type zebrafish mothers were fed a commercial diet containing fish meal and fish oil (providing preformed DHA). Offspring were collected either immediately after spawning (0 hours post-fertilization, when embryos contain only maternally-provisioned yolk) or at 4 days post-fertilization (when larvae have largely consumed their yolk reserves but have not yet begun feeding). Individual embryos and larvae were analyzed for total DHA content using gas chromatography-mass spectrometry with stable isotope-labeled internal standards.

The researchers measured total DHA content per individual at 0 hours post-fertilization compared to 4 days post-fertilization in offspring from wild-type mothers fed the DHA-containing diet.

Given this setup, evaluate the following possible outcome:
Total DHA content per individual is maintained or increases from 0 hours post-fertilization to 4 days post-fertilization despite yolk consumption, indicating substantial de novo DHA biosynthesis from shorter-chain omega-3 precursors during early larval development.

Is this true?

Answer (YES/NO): NO